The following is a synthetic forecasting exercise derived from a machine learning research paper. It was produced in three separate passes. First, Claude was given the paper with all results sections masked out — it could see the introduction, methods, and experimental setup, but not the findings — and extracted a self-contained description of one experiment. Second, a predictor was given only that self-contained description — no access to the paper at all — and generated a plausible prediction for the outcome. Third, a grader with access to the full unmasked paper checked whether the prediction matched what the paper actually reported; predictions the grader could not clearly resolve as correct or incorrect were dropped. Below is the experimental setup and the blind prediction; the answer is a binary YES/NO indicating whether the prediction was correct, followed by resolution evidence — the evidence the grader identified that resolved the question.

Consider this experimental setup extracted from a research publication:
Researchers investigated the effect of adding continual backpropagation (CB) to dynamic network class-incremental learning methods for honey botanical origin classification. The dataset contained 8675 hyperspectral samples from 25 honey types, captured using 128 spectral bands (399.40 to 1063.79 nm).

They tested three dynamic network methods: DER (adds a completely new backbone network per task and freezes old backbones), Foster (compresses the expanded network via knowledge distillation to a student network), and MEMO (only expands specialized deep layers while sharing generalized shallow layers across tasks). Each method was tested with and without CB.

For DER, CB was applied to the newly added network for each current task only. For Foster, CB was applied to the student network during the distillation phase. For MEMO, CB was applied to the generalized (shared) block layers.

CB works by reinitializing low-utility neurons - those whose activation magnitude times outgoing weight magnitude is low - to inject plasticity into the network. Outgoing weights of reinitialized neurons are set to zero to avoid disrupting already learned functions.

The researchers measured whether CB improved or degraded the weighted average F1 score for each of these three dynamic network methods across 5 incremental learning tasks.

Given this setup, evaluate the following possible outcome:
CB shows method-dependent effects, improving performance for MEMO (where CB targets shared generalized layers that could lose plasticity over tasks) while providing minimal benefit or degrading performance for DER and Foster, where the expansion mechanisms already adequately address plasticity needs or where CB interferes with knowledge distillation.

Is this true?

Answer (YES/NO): NO